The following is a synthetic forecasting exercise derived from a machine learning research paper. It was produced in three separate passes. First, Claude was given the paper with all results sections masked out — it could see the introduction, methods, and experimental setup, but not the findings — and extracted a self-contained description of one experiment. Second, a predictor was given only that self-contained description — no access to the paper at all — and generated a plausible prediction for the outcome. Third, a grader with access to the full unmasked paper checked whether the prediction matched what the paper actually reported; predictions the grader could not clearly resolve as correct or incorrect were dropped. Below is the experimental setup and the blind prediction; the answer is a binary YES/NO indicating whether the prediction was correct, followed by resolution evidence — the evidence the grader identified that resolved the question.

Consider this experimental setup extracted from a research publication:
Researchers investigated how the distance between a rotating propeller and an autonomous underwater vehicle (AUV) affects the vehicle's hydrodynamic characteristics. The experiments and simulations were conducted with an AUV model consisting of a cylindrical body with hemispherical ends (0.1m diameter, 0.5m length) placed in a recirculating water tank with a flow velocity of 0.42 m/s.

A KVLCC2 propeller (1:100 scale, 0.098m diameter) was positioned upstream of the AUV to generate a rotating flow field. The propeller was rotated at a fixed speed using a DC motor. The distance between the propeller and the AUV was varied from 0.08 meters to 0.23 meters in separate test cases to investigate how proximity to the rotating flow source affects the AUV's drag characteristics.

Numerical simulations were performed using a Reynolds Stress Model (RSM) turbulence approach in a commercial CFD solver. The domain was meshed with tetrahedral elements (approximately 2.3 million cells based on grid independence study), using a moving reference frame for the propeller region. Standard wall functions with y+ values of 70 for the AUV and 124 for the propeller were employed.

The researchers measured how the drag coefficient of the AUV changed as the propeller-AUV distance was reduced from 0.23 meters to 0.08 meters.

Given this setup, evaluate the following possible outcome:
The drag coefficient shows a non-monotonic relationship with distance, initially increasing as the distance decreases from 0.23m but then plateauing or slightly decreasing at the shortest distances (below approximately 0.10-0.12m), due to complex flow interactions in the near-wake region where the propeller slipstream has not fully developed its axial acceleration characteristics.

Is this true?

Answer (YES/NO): NO